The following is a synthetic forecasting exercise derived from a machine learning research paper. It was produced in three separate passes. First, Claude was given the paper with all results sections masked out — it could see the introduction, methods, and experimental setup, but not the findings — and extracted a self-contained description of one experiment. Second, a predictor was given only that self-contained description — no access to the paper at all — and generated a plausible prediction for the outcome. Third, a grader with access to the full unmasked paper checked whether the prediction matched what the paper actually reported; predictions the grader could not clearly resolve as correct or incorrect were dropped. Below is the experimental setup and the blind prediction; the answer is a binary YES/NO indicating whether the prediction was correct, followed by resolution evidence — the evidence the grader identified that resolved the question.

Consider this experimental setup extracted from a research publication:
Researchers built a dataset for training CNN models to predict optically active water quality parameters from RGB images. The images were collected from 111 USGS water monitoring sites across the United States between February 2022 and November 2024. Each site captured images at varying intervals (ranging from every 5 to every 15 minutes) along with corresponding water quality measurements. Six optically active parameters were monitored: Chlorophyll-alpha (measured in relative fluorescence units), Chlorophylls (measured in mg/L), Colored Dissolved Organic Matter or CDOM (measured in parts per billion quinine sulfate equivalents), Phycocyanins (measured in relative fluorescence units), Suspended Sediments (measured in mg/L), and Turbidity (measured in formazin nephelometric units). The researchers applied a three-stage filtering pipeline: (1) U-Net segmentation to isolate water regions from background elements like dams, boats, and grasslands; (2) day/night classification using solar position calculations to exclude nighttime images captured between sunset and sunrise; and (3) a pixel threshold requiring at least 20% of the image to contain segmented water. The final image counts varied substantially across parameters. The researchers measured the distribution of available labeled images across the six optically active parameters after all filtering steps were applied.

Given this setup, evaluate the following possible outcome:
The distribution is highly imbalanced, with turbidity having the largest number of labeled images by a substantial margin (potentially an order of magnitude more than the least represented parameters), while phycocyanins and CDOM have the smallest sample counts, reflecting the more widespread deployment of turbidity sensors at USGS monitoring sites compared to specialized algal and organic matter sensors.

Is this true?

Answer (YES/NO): NO